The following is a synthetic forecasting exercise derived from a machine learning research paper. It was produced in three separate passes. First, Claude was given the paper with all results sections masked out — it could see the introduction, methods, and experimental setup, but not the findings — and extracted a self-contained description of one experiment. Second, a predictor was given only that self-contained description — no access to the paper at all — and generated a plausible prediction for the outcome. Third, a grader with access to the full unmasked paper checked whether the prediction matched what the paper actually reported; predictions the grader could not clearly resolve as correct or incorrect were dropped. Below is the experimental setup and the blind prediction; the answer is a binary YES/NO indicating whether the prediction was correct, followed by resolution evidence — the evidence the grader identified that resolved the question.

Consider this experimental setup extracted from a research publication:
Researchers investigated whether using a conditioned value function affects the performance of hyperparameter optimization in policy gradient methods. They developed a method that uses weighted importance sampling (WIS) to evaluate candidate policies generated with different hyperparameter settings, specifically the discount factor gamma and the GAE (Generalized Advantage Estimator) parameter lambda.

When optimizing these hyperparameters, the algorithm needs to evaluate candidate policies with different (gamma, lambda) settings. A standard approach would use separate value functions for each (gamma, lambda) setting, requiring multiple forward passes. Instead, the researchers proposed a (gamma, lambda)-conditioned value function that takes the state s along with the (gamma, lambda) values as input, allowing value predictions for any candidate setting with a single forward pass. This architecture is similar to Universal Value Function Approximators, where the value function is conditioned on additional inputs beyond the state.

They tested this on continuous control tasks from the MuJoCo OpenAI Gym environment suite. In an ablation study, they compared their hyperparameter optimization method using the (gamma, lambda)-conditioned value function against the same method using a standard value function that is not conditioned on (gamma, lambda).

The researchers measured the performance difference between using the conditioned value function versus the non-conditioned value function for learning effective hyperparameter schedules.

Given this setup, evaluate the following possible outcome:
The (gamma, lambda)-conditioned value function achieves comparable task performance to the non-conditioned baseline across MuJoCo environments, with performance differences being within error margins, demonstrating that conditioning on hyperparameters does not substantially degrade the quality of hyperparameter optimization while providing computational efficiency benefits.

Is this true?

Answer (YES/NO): NO